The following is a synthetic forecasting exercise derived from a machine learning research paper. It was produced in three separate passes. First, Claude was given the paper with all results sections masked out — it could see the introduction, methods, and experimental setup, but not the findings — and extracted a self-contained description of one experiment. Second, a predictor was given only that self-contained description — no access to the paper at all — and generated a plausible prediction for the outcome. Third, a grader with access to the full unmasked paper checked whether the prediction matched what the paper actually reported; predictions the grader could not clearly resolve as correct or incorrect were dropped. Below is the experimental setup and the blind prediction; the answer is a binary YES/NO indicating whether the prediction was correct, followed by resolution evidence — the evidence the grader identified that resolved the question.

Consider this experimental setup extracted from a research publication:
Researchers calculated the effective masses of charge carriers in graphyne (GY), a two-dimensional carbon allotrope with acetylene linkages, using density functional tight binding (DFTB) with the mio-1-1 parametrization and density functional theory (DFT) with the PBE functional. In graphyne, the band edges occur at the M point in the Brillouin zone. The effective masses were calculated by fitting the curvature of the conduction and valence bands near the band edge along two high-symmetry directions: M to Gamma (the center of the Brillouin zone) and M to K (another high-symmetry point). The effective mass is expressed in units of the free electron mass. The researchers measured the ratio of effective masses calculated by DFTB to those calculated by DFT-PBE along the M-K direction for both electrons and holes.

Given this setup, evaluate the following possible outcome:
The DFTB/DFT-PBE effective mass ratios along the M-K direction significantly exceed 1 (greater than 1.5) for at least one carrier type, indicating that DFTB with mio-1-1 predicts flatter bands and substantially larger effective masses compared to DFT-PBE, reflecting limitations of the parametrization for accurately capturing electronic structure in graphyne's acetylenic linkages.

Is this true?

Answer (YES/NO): YES